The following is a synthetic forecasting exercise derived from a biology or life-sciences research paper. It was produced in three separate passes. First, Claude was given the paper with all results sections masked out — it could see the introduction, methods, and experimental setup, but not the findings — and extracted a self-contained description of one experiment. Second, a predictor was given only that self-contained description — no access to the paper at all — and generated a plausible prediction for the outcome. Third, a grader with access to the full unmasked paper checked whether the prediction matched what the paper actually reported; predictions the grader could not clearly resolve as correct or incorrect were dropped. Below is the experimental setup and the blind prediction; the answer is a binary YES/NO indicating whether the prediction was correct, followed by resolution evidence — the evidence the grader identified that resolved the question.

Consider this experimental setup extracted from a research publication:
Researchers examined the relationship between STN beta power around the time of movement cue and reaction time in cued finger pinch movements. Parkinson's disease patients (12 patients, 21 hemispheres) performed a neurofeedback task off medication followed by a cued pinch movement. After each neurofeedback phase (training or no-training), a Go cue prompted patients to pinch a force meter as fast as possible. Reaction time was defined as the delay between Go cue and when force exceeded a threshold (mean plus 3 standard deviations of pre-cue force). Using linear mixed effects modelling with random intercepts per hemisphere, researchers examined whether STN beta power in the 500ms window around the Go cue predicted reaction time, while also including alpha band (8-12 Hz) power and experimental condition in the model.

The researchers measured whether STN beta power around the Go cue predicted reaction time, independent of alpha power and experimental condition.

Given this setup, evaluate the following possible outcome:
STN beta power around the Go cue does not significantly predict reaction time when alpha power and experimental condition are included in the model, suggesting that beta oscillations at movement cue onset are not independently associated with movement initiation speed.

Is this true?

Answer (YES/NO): NO